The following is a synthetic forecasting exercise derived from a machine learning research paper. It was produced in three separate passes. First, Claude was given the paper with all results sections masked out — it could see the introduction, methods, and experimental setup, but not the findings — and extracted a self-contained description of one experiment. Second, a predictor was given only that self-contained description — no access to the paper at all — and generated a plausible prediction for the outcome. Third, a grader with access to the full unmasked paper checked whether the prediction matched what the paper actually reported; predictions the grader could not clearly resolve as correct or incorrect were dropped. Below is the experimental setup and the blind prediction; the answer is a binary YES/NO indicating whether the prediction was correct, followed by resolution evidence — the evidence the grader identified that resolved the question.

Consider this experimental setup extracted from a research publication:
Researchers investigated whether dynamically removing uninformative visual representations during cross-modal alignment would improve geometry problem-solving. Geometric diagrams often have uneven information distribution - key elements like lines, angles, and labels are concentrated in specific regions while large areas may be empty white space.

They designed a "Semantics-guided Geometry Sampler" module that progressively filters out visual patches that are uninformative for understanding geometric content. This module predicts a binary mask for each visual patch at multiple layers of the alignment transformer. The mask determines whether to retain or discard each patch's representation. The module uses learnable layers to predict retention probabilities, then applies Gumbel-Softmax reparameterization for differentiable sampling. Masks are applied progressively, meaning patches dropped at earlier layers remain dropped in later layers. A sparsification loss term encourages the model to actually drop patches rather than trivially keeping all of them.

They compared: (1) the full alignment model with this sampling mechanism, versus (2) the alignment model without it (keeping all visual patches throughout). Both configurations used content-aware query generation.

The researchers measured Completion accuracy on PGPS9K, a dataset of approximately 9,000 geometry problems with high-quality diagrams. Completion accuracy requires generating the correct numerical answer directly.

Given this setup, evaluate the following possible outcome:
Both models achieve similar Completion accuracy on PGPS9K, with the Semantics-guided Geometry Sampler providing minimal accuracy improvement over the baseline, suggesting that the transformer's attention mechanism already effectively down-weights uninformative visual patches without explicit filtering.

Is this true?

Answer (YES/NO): NO